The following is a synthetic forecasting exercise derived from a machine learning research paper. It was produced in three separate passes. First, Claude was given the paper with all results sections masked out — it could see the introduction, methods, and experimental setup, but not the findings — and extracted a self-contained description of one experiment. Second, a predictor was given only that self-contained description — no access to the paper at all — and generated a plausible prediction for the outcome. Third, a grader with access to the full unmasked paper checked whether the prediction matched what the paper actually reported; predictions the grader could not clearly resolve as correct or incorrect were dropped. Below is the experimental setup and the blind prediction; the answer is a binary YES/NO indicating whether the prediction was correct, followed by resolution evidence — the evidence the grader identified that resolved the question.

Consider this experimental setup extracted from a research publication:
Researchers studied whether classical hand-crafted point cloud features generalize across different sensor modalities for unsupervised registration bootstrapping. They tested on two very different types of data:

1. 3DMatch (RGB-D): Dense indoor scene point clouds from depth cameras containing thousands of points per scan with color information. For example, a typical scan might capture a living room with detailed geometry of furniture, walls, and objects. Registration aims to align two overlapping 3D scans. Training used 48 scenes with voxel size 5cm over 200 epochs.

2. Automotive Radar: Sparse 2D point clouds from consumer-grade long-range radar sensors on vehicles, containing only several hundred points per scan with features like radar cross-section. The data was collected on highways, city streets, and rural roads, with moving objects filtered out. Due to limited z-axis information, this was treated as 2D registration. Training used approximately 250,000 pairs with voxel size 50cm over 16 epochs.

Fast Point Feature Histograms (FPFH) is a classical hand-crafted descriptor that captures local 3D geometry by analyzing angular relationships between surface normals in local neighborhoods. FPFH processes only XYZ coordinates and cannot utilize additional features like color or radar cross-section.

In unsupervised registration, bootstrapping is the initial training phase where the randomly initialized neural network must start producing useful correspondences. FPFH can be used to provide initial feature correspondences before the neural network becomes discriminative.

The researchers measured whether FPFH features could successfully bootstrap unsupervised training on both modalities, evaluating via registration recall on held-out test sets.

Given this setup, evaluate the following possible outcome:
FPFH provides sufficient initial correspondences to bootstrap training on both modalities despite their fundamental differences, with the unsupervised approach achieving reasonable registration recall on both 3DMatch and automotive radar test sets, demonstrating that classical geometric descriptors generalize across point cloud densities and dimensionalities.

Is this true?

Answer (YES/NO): NO